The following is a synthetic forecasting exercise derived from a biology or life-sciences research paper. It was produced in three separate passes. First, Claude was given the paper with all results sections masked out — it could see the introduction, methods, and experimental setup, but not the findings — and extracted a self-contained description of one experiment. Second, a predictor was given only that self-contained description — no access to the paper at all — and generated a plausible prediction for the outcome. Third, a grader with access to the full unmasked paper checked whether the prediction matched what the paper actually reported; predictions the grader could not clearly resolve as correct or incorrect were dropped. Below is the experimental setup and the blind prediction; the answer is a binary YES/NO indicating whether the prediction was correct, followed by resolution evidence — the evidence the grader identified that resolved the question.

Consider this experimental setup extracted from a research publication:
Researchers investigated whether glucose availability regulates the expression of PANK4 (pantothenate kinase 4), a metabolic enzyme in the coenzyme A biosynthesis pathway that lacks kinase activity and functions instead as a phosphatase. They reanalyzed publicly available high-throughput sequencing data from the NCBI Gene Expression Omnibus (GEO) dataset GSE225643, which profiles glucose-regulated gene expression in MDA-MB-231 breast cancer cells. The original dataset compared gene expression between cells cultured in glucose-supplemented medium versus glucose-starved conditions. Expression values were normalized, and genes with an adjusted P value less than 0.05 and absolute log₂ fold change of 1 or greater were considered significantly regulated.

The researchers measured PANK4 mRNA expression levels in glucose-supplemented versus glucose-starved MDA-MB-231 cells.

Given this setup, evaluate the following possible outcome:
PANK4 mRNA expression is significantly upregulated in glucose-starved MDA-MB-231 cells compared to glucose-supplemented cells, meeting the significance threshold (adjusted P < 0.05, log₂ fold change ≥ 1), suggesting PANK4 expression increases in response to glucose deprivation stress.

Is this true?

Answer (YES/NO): NO